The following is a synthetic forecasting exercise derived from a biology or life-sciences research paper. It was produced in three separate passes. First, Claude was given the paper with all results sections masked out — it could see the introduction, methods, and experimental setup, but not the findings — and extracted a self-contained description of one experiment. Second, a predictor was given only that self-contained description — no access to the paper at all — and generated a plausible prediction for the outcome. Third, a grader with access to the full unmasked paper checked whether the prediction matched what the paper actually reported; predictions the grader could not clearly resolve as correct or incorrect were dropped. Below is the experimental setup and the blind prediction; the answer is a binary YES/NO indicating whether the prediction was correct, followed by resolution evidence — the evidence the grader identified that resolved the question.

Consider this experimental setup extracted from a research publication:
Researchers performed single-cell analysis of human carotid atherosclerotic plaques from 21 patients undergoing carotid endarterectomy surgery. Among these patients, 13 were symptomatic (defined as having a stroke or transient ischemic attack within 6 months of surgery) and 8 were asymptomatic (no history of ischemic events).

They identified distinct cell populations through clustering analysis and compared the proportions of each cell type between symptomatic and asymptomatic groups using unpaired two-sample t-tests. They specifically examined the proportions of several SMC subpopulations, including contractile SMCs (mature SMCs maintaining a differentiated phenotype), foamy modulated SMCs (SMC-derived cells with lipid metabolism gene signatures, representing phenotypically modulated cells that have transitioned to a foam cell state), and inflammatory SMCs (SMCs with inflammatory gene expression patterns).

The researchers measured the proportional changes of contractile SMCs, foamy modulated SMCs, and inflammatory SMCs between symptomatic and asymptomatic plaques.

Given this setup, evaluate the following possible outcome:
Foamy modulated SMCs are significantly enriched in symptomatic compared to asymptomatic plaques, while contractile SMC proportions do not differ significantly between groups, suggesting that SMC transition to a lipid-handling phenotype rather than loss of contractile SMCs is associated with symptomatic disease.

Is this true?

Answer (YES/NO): NO